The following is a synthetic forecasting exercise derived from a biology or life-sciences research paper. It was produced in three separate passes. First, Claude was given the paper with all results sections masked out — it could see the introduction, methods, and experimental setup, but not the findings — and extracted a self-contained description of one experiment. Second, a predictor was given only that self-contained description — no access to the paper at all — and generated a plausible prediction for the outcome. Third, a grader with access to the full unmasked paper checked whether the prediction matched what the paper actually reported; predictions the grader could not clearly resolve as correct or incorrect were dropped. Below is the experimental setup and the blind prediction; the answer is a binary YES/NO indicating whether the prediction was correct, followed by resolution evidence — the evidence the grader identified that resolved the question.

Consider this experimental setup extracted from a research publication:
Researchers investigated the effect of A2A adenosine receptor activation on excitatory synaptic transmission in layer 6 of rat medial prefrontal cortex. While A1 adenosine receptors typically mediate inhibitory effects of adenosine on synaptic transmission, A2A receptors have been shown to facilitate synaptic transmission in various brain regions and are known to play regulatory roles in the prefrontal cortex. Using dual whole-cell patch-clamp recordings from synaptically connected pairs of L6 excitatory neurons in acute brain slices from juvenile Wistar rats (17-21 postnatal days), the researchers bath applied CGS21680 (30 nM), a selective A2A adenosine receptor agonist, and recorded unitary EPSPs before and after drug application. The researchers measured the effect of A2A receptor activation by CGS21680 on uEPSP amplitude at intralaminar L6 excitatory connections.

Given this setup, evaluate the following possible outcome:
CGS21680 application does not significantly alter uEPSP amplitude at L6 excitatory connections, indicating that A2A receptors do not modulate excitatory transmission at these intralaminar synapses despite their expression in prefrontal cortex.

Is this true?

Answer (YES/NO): YES